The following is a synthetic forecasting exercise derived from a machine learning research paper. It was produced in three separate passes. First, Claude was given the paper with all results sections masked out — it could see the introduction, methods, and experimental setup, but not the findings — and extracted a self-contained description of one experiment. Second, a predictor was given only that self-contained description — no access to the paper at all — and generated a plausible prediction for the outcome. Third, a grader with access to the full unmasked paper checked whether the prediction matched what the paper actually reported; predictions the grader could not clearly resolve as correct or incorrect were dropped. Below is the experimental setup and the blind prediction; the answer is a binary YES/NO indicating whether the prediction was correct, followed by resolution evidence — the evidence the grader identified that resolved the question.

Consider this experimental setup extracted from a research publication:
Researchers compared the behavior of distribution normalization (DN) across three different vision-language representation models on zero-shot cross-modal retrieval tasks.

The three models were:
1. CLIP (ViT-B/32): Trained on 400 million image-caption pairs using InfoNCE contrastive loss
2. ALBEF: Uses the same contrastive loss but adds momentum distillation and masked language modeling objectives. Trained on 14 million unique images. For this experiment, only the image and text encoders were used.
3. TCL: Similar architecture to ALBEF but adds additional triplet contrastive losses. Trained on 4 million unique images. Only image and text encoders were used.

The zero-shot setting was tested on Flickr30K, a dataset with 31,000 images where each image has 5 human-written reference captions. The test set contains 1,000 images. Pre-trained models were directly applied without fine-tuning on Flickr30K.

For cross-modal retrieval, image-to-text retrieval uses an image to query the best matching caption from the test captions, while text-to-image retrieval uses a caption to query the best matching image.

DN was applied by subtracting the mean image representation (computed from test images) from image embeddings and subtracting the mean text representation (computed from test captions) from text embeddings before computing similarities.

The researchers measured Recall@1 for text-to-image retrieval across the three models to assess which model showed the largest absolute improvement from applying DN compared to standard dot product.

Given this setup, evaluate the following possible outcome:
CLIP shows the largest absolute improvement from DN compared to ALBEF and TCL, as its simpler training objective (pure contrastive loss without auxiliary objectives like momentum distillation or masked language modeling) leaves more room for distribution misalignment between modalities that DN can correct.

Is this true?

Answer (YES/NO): NO